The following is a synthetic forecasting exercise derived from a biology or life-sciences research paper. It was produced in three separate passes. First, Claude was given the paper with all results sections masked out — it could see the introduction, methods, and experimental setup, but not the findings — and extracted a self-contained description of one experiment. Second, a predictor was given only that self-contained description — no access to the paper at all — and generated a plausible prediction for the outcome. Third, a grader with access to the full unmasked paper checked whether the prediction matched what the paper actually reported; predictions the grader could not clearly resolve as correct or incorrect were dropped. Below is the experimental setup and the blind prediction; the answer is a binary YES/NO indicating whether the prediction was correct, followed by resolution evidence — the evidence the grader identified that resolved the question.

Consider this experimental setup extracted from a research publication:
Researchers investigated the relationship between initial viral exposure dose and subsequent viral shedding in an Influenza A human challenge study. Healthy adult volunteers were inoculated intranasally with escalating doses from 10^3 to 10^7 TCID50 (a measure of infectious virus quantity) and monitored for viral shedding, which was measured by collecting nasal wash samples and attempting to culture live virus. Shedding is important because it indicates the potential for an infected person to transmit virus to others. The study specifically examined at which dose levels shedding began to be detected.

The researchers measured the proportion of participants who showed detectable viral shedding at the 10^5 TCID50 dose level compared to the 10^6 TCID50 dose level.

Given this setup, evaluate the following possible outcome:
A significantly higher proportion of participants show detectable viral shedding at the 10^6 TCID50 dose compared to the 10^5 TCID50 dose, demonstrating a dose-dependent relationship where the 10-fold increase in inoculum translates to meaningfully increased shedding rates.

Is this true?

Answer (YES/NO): YES